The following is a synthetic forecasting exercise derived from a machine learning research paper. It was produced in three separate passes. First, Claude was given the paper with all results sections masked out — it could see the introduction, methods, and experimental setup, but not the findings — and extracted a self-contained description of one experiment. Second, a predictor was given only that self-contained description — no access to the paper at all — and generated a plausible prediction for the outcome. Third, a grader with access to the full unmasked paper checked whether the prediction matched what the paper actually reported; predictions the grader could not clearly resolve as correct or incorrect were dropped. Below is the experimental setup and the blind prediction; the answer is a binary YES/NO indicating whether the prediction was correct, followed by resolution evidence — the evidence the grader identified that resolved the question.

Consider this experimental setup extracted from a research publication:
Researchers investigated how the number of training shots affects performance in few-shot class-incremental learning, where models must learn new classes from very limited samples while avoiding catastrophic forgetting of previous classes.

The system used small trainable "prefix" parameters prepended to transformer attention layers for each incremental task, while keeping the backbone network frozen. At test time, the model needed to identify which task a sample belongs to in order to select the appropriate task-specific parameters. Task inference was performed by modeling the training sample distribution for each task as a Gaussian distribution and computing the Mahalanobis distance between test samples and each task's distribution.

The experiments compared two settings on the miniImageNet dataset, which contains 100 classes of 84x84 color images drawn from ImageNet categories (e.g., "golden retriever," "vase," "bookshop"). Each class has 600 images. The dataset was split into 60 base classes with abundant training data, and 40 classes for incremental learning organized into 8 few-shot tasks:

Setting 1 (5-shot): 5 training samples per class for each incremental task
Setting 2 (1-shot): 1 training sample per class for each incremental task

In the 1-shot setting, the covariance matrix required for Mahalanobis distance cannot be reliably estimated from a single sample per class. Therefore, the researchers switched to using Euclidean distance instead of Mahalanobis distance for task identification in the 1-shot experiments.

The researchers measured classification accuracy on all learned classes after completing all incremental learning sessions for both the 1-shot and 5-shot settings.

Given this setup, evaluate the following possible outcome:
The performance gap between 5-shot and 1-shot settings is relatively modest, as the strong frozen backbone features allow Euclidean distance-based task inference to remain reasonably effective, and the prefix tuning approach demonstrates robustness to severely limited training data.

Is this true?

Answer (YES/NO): YES